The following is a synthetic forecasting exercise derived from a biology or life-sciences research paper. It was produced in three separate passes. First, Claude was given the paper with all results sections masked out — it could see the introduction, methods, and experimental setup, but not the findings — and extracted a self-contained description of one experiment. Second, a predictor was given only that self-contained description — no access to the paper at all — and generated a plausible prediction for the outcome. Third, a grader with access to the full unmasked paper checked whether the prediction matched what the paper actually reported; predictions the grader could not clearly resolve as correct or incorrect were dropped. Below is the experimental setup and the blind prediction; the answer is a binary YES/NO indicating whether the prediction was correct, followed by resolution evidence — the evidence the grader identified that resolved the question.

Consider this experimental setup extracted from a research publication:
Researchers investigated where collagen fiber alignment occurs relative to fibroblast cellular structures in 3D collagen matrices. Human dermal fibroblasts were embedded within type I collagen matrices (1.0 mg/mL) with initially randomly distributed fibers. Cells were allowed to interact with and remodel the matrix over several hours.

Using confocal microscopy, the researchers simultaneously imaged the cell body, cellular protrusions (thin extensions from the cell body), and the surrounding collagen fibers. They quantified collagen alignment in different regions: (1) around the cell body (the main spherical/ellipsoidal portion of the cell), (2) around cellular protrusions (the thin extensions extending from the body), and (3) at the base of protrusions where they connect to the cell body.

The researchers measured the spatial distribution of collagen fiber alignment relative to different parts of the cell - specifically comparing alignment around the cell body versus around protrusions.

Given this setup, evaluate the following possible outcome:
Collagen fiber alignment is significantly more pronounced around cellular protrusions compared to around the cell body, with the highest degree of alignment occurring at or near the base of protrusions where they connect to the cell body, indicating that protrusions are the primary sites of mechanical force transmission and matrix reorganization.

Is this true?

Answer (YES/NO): YES